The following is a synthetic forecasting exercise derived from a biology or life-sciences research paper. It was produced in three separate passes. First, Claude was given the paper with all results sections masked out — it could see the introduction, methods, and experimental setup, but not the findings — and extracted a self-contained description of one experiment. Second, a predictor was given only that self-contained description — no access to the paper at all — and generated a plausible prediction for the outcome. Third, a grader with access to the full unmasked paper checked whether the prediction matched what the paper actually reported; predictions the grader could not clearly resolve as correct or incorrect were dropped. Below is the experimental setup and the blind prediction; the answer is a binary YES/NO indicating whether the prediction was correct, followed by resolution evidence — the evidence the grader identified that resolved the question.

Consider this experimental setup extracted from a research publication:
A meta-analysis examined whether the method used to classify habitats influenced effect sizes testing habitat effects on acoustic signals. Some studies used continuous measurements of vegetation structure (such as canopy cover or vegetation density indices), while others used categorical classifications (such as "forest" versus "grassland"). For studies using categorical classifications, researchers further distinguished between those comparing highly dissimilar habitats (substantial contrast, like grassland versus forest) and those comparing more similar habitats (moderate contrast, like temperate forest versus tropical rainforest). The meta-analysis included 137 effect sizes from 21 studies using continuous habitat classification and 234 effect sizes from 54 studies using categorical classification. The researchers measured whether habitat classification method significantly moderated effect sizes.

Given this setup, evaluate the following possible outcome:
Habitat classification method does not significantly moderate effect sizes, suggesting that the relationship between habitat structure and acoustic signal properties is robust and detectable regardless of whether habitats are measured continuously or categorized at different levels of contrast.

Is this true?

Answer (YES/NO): NO